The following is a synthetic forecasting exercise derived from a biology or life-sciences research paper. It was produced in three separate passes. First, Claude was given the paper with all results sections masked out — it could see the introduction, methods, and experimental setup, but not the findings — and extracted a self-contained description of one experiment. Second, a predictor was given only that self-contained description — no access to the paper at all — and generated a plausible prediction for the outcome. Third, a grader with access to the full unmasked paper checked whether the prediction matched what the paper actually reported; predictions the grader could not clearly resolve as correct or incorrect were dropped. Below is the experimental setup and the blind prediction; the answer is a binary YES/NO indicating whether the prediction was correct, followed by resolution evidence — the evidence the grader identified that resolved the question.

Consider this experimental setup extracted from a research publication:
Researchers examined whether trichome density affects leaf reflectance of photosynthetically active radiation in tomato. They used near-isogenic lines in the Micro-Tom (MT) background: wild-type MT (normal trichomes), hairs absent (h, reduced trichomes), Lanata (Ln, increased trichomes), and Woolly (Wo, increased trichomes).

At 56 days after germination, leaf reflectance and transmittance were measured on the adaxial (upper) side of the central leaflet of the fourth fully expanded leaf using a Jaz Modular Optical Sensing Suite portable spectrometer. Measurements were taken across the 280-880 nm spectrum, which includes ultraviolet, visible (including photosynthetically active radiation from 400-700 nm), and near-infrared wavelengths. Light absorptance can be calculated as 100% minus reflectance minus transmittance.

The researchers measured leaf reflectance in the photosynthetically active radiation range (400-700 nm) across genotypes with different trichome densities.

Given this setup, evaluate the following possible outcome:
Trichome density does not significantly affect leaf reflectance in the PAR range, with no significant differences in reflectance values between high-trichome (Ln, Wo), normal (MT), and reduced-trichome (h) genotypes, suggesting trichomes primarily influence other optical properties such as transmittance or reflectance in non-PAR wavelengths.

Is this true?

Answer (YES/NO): NO